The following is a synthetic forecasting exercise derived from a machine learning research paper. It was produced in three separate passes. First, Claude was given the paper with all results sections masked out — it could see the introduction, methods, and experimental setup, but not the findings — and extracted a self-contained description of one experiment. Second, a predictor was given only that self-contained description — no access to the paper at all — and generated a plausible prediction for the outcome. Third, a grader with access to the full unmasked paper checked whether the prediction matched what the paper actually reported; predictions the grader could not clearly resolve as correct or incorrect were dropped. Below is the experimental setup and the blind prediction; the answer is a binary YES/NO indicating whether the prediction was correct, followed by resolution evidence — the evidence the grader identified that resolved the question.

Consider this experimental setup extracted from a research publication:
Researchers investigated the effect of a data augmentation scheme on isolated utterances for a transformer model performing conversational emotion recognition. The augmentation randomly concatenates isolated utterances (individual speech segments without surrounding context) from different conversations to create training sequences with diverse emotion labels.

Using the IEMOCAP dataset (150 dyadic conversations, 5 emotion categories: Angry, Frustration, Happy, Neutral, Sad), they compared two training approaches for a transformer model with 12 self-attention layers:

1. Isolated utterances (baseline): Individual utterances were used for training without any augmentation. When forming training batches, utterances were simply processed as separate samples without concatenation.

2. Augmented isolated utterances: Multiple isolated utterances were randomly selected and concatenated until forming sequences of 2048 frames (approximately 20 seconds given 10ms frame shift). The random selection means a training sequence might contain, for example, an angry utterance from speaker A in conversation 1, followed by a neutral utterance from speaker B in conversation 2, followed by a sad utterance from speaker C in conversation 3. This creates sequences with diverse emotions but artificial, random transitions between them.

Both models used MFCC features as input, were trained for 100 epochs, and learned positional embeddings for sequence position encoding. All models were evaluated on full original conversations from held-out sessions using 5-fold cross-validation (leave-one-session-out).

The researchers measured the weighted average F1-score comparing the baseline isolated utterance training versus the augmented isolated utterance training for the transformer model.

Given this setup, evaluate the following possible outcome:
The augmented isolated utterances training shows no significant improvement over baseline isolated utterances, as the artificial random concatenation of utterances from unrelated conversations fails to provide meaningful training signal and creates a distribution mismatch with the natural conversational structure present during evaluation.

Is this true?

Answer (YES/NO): NO